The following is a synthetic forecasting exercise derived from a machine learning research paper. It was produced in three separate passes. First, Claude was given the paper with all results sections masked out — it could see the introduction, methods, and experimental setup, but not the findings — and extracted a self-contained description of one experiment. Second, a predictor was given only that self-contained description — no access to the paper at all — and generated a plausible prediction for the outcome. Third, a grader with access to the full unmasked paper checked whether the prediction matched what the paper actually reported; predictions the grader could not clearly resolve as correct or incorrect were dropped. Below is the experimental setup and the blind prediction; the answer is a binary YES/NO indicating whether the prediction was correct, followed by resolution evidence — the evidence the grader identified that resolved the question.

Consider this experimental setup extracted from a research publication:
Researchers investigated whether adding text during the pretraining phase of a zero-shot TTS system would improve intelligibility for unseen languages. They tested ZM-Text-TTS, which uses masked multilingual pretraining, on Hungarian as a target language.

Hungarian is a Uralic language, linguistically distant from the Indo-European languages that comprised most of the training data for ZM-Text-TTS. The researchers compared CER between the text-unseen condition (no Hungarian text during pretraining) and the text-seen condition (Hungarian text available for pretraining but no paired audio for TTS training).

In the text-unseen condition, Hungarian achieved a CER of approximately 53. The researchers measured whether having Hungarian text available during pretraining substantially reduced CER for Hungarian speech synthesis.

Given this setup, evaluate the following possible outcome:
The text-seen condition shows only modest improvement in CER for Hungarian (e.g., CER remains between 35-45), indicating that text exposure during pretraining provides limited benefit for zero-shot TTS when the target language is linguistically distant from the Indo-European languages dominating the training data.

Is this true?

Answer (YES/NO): NO